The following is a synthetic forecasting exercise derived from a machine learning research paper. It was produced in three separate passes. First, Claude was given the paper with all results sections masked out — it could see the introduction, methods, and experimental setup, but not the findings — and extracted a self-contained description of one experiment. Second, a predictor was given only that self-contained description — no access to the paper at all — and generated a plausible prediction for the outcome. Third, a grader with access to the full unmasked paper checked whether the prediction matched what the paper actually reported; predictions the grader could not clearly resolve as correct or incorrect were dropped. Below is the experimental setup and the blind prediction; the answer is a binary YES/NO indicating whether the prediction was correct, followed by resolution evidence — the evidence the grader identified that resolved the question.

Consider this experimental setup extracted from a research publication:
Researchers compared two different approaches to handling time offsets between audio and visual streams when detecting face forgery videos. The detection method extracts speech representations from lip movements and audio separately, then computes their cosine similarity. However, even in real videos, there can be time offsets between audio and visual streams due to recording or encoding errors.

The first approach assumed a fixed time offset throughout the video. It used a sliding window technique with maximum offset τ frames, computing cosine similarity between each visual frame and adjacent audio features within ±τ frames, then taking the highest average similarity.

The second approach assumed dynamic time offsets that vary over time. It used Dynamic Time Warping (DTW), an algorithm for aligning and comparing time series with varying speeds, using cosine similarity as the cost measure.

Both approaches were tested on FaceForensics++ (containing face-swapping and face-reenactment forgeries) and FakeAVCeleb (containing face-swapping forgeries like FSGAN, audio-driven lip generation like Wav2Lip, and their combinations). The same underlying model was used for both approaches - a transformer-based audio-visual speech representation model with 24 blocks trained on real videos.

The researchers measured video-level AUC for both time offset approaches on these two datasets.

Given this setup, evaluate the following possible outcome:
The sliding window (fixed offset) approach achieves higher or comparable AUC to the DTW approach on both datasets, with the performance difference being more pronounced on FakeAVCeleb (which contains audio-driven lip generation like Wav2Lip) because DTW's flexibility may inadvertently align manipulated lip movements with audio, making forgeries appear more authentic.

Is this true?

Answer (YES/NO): NO